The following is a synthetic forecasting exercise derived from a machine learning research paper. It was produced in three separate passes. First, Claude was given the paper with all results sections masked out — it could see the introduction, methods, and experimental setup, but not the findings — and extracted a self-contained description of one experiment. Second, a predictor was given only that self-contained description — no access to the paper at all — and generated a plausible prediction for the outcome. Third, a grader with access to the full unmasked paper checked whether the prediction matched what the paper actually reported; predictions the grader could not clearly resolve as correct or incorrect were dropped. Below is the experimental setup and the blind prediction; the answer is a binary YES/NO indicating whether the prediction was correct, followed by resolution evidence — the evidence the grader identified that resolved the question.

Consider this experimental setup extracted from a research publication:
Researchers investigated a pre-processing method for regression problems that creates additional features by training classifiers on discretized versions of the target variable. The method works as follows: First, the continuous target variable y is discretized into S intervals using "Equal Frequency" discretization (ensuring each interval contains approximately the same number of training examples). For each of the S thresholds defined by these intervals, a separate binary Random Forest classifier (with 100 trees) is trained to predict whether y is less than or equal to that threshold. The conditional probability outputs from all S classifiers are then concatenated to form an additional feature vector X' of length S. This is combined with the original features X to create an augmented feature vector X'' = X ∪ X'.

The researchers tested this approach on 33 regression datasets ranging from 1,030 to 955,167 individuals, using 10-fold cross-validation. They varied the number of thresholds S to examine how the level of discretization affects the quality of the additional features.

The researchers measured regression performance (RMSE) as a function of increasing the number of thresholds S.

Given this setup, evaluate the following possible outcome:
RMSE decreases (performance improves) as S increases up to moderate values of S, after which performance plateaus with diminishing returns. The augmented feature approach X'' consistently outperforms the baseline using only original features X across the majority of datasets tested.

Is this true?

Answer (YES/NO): YES